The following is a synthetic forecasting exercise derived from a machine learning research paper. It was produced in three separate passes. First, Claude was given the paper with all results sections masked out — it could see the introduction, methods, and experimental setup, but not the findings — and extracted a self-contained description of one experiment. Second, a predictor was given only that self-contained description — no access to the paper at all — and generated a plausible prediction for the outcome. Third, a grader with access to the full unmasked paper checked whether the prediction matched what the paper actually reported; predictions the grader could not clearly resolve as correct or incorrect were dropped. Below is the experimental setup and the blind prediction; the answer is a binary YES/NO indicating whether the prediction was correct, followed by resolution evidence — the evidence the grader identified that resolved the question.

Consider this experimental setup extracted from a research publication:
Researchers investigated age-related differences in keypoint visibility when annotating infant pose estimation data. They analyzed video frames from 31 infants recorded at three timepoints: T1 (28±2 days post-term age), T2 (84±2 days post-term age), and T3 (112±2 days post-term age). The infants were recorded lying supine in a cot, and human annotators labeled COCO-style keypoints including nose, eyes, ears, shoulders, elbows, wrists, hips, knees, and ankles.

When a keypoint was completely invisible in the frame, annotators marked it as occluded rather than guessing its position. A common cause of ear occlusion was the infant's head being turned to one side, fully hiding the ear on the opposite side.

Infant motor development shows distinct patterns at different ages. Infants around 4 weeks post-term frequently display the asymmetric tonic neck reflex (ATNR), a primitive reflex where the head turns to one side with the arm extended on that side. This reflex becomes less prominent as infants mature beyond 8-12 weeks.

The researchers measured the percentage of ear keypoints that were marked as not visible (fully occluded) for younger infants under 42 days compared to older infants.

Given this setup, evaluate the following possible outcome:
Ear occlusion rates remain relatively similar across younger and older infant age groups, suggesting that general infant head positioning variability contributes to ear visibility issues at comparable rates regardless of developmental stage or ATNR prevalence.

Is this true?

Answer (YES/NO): NO